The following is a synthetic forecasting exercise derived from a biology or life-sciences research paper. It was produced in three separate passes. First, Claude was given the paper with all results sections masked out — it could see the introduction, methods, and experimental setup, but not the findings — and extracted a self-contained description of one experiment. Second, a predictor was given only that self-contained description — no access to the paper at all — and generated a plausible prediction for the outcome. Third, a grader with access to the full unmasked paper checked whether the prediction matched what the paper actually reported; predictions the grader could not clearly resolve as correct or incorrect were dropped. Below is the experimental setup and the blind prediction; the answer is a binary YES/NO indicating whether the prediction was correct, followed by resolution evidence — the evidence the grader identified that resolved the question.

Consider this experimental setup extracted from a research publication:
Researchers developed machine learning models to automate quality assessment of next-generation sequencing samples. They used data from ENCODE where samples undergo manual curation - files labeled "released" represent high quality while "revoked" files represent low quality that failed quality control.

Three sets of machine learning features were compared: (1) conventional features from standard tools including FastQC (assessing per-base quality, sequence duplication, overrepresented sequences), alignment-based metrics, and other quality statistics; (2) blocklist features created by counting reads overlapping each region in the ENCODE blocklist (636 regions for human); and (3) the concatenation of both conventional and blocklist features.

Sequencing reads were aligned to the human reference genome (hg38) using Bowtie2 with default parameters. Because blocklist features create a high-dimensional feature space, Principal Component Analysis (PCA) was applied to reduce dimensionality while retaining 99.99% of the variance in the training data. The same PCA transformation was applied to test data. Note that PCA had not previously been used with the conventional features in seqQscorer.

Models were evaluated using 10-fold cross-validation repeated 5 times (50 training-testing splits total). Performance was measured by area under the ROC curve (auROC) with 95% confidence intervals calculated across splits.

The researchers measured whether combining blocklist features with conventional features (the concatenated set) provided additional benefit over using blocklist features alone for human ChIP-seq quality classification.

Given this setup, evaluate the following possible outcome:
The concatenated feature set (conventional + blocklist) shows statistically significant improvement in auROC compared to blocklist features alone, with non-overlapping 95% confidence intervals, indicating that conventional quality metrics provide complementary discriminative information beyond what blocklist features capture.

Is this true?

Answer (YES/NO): NO